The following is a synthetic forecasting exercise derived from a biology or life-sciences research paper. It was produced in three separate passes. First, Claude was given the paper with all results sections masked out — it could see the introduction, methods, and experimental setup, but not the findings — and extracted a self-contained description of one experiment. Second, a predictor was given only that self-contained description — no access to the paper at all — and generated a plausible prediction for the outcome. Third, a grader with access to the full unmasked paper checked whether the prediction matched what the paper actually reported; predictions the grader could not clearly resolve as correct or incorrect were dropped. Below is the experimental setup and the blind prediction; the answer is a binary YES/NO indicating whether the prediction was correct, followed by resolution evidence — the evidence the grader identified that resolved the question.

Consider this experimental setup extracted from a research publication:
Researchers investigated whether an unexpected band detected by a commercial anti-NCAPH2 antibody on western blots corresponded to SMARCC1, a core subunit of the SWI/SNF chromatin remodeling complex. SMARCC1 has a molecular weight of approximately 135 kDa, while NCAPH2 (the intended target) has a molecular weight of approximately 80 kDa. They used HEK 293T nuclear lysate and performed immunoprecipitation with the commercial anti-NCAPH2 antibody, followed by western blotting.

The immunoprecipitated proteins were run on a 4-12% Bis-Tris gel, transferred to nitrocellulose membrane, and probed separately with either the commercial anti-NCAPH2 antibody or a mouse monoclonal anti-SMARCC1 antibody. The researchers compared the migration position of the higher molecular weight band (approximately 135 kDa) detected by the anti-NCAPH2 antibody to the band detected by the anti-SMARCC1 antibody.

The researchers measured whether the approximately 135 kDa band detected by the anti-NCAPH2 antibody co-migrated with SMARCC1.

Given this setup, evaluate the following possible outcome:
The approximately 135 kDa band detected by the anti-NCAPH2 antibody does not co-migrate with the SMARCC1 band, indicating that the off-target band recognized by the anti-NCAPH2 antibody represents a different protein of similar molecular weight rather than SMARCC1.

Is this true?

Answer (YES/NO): NO